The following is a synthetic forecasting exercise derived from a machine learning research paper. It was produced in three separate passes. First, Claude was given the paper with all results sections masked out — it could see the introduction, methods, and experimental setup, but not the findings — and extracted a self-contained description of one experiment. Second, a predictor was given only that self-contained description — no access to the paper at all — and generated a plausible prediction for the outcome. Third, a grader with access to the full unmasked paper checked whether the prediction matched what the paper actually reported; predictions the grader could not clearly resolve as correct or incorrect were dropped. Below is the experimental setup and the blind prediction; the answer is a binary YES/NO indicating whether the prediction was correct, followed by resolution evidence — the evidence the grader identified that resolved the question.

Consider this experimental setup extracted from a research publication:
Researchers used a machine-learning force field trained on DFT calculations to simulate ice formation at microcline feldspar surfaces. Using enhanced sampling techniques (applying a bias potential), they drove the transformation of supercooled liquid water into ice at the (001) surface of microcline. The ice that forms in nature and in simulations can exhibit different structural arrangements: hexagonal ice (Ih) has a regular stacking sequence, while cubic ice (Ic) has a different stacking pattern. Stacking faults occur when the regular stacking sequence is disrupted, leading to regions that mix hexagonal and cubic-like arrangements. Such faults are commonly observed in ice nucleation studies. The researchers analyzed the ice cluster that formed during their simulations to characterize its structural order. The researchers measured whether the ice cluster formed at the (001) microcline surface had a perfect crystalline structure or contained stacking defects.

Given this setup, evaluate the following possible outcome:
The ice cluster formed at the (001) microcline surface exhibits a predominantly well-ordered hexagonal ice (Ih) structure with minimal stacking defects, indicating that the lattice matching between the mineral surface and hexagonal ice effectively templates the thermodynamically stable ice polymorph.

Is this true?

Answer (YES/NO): NO